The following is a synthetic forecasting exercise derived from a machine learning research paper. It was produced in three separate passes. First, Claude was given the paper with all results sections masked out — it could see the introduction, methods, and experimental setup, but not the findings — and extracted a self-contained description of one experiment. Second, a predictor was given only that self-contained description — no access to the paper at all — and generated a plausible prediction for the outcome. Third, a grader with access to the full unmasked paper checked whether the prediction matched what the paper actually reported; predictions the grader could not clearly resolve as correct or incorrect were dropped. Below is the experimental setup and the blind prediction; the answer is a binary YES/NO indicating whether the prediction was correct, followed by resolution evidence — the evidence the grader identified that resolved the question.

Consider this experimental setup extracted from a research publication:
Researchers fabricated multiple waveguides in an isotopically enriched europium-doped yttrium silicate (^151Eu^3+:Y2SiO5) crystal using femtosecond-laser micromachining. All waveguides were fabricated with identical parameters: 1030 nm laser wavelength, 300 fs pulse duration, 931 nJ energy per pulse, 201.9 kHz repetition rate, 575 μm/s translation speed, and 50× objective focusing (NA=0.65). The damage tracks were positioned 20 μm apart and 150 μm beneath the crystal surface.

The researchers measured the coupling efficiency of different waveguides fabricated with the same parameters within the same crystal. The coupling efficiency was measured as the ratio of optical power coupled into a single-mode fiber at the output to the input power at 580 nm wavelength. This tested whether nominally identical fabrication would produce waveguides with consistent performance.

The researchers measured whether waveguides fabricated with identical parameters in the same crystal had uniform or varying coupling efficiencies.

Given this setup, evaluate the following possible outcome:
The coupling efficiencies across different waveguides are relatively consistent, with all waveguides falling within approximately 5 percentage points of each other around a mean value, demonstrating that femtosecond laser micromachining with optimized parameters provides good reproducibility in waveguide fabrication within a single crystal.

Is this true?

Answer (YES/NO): NO